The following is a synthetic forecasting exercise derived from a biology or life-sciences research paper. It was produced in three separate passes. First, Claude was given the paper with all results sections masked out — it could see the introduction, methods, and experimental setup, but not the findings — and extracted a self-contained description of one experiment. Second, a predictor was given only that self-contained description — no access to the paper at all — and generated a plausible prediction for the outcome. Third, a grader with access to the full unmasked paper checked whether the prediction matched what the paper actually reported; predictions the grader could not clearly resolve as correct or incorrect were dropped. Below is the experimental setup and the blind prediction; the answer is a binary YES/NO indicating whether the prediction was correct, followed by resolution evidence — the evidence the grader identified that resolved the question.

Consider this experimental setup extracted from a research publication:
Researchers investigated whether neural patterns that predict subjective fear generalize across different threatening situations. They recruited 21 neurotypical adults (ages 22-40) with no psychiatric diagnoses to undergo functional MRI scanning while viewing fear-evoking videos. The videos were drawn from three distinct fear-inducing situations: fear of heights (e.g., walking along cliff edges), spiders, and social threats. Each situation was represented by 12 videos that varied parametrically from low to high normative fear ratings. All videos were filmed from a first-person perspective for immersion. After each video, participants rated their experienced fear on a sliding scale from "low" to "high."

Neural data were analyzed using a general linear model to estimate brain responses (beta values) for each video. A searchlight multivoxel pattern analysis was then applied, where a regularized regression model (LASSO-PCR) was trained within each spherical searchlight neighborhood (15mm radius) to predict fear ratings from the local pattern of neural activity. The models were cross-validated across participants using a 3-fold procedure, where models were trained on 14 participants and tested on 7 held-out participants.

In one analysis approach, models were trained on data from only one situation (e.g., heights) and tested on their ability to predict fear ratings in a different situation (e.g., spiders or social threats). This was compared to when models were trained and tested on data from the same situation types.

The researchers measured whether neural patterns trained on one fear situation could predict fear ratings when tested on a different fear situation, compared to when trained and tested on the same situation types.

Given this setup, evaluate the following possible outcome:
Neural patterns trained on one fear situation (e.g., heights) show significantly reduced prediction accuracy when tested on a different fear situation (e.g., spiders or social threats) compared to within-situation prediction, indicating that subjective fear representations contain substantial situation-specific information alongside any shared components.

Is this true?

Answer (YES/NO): YES